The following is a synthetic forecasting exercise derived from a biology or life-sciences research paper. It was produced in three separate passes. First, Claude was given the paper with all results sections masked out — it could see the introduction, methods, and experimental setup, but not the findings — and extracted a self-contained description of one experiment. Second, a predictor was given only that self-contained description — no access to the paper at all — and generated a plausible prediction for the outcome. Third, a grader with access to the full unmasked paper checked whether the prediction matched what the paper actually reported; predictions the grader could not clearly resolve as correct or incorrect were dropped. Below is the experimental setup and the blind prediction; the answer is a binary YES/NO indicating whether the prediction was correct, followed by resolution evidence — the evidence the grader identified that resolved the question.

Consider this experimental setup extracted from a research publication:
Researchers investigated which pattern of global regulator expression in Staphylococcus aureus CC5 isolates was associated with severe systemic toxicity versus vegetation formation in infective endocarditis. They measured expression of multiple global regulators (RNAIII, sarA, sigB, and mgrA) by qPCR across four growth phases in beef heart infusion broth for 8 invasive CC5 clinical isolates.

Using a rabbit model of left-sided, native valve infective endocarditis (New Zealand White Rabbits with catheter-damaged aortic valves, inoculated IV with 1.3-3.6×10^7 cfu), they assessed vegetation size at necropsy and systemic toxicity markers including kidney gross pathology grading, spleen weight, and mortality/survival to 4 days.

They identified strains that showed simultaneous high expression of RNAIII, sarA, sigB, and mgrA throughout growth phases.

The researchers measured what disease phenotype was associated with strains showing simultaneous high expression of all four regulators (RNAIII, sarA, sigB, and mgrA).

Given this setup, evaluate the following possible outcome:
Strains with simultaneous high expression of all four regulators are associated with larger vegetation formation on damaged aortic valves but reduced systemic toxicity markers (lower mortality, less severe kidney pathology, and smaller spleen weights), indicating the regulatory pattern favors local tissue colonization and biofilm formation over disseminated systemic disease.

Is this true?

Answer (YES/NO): NO